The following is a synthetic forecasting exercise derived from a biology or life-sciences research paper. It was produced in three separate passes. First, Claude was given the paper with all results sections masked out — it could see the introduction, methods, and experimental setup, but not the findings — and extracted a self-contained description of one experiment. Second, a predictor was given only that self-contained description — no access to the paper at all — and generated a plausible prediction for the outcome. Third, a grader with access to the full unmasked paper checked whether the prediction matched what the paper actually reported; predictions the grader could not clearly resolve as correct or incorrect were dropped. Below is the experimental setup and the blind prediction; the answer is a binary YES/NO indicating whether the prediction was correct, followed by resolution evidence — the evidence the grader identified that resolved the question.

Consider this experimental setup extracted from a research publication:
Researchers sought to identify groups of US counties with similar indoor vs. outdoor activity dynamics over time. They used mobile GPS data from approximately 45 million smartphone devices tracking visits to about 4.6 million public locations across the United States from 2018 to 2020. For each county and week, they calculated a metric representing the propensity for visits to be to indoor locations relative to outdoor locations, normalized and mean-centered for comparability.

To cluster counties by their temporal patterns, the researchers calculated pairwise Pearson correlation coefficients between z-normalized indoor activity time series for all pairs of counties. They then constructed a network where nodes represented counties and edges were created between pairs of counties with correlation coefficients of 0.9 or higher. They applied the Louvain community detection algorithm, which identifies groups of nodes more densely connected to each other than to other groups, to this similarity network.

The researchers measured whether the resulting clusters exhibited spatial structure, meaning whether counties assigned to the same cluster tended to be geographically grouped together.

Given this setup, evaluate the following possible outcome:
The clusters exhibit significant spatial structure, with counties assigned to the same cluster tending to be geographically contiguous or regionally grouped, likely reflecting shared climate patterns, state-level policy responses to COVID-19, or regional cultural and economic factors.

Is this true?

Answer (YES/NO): YES